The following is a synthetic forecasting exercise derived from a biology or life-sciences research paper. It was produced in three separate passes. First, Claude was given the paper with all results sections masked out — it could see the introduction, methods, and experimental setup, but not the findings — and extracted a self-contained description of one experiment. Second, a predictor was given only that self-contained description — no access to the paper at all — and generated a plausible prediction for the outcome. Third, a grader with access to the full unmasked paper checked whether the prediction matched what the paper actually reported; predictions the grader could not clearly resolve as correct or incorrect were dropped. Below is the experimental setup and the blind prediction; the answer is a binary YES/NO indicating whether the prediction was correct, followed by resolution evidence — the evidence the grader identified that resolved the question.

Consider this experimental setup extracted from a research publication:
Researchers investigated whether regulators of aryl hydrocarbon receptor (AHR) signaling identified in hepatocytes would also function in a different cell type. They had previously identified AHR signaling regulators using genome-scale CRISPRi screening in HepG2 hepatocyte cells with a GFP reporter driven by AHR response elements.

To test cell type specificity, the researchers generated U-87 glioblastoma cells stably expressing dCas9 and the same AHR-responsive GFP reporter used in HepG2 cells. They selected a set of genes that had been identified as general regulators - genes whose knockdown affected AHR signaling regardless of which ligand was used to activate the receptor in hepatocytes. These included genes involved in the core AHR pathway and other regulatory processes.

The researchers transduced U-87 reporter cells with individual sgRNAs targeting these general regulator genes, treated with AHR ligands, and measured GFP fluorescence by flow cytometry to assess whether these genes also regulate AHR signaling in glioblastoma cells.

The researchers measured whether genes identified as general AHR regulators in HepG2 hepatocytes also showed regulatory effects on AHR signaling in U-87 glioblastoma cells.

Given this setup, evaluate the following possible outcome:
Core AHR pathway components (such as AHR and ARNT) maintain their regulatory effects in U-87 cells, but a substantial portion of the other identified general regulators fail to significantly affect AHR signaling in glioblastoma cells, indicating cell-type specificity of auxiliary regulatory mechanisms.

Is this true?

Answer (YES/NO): YES